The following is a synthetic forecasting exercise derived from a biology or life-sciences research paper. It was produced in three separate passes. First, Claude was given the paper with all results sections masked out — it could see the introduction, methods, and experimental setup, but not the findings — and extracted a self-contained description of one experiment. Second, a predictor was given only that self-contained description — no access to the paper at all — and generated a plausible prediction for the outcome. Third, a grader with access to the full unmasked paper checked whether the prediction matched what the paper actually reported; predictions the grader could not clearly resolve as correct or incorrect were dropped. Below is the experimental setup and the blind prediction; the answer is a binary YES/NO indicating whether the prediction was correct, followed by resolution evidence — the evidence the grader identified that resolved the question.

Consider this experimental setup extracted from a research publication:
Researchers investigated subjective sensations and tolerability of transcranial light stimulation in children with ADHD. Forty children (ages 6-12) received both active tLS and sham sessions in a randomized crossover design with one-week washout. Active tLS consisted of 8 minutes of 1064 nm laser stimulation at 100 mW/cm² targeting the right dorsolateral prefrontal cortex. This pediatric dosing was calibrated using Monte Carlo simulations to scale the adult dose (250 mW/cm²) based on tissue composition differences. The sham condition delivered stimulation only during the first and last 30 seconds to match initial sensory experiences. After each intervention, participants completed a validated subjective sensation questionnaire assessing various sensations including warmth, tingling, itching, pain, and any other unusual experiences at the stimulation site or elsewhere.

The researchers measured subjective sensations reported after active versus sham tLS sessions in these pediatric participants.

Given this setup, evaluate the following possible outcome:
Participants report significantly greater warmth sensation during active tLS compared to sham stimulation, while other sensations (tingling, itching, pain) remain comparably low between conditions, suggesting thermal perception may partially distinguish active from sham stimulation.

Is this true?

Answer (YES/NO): NO